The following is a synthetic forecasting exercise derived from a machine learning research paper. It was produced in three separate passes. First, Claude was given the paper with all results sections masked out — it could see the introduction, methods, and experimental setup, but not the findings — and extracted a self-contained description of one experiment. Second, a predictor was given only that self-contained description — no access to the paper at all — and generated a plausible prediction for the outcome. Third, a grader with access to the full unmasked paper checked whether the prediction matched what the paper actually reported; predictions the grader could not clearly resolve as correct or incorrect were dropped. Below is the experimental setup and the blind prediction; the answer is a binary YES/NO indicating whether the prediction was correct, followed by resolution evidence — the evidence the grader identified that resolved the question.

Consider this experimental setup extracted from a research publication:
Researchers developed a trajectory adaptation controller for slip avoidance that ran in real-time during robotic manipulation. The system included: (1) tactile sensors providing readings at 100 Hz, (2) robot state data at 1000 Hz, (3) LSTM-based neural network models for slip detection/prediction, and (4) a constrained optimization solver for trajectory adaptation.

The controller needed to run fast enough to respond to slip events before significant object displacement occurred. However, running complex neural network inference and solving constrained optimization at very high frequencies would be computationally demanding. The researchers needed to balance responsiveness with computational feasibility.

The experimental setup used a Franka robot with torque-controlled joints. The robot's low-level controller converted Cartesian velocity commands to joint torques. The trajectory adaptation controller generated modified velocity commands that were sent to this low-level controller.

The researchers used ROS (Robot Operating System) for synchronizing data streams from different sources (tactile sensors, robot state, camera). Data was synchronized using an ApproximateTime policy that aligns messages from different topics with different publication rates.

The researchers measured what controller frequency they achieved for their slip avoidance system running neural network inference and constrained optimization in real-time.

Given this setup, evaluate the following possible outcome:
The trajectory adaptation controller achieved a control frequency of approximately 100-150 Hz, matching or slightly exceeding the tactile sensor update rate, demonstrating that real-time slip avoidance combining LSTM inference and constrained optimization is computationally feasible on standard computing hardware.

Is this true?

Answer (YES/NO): NO